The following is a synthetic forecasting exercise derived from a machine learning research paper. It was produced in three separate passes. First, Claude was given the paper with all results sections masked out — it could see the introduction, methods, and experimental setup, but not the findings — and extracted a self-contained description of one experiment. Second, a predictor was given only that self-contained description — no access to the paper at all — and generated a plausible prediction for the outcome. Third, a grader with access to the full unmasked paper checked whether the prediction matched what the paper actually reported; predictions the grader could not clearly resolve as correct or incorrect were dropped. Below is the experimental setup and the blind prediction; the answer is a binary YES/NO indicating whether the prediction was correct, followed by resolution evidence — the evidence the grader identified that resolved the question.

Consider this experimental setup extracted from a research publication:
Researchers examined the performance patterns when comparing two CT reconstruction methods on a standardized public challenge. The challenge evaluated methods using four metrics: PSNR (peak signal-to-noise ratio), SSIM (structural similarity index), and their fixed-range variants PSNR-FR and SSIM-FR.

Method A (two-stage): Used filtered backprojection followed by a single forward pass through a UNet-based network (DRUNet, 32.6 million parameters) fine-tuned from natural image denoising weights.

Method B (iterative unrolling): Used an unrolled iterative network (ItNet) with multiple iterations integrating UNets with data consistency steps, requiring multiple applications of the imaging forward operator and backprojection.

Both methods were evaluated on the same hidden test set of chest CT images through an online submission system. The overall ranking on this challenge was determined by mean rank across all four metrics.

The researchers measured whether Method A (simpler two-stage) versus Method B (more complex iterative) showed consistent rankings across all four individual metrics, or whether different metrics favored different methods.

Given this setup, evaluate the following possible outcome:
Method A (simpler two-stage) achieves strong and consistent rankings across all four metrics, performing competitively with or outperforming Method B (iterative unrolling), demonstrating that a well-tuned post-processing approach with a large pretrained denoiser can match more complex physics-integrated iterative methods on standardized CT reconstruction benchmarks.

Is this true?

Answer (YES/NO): YES